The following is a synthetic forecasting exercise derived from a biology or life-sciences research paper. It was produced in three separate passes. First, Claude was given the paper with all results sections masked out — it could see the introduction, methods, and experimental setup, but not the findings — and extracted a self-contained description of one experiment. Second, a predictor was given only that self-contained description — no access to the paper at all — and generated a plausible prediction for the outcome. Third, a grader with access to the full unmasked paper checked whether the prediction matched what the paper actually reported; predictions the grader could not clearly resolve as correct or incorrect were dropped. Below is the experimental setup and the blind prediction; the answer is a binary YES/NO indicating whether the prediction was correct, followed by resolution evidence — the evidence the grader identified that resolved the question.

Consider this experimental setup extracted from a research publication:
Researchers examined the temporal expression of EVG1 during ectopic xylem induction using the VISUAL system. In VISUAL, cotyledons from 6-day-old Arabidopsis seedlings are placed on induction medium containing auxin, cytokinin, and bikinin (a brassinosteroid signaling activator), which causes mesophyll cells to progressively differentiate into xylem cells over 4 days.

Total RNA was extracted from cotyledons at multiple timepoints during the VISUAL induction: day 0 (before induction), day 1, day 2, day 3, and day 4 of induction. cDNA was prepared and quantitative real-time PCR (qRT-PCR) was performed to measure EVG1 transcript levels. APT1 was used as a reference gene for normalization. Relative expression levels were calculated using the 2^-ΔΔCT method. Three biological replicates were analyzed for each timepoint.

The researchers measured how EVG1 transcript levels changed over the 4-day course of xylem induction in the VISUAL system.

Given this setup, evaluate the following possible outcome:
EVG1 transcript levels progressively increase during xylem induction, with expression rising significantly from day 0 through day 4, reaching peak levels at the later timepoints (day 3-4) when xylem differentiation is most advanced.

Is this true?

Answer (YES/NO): NO